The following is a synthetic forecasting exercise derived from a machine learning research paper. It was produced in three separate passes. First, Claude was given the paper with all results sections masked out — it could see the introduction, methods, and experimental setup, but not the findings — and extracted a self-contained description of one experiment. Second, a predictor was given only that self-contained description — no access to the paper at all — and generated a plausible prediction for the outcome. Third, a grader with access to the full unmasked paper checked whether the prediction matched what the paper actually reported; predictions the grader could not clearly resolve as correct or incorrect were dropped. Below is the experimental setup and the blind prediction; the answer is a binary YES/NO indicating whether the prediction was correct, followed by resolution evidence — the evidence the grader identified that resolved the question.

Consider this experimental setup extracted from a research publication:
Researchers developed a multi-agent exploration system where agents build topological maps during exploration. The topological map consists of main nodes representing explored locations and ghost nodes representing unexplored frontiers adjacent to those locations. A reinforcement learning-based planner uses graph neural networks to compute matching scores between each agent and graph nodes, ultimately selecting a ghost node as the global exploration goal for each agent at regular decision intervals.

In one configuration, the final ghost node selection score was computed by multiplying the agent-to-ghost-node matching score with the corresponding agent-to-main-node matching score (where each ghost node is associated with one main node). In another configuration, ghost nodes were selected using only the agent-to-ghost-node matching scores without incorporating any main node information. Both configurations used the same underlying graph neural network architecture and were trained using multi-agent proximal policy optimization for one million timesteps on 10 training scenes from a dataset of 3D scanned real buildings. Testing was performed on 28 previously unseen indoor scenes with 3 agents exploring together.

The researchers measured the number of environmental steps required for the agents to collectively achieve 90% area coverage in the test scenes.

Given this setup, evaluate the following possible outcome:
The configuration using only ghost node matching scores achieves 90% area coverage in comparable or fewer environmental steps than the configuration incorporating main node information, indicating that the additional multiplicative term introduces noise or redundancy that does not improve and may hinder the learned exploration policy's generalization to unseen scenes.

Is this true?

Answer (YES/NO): NO